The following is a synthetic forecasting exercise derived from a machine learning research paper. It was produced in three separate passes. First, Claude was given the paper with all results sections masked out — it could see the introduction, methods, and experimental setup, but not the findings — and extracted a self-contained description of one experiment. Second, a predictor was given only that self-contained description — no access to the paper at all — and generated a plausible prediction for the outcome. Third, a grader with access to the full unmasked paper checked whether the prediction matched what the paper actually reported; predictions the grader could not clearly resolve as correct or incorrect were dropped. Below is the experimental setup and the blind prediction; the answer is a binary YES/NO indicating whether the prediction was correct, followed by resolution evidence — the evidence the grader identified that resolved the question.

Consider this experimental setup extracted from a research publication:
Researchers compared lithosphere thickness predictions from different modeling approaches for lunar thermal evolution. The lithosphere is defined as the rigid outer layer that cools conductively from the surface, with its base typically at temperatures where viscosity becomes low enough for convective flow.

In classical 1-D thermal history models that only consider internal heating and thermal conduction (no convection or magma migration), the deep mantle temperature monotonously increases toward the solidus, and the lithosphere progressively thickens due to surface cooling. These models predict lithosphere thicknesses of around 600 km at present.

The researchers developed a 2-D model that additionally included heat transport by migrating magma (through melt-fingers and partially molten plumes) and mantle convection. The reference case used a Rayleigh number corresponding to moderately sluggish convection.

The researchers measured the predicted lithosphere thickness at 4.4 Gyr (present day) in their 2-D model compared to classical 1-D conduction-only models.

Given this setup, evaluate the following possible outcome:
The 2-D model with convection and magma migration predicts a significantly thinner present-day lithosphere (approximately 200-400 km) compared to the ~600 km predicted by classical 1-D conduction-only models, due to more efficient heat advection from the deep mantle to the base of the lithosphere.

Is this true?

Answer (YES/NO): YES